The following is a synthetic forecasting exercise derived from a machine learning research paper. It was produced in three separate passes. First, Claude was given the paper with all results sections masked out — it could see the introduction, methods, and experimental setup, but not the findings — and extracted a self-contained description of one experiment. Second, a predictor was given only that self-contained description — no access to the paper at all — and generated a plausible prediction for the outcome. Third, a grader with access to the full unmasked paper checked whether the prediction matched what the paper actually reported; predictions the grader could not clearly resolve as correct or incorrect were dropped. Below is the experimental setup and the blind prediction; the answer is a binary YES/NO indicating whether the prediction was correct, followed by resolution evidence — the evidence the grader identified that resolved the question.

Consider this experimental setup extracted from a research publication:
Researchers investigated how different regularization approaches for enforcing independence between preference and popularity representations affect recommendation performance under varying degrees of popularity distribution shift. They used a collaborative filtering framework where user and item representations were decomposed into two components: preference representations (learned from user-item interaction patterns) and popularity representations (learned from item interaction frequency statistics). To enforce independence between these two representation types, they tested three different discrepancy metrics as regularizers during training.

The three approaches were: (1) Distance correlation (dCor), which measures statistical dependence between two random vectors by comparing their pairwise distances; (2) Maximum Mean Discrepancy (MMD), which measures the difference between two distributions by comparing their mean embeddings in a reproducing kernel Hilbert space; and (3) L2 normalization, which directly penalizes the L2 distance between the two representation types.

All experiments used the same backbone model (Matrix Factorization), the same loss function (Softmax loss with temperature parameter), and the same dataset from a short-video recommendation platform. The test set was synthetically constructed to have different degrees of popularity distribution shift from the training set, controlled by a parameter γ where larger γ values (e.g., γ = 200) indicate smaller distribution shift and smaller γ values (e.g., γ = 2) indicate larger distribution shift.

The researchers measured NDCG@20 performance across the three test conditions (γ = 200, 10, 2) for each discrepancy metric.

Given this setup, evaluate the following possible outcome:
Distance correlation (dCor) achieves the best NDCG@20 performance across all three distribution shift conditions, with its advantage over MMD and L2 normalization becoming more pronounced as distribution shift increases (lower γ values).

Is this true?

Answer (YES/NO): NO